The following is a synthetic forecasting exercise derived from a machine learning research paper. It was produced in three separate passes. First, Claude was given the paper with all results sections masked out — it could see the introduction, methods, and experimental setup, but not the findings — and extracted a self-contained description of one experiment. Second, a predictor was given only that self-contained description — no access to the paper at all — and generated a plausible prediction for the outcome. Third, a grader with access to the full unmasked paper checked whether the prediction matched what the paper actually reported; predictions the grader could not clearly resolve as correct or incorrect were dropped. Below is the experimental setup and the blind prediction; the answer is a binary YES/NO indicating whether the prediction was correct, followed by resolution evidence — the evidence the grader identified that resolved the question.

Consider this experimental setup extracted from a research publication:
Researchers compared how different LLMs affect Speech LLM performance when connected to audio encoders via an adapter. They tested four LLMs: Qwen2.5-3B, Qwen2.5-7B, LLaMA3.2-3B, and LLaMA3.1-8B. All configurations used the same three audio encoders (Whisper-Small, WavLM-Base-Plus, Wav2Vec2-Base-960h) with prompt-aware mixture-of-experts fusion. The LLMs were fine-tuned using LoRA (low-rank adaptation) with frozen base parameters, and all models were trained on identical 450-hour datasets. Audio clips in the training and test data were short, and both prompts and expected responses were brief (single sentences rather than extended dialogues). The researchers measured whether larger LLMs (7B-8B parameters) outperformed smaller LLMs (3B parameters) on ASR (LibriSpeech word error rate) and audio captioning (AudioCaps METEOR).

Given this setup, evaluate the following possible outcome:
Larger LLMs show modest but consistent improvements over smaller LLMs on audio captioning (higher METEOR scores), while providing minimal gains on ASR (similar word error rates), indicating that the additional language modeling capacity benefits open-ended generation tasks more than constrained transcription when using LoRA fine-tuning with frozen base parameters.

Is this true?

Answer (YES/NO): NO